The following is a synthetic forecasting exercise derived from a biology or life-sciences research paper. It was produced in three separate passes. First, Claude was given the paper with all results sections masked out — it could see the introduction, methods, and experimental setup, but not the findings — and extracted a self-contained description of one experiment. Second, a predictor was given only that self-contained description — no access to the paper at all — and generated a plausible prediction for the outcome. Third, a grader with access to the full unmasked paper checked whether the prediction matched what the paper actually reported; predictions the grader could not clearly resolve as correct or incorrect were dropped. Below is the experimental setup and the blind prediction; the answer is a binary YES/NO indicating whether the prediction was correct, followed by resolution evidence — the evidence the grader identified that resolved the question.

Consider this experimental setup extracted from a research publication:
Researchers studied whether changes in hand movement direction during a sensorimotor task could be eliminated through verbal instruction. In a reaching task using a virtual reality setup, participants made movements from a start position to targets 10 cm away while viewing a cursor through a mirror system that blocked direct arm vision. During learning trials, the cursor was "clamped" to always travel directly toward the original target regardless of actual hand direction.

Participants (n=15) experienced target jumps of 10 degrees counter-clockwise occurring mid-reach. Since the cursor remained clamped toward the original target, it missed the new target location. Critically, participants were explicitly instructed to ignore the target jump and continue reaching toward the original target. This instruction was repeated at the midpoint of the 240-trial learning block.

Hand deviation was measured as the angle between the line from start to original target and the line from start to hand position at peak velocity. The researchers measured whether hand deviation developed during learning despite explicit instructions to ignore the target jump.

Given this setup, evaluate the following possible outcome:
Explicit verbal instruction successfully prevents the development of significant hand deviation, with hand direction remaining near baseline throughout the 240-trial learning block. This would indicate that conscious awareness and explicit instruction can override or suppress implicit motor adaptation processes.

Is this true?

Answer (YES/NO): YES